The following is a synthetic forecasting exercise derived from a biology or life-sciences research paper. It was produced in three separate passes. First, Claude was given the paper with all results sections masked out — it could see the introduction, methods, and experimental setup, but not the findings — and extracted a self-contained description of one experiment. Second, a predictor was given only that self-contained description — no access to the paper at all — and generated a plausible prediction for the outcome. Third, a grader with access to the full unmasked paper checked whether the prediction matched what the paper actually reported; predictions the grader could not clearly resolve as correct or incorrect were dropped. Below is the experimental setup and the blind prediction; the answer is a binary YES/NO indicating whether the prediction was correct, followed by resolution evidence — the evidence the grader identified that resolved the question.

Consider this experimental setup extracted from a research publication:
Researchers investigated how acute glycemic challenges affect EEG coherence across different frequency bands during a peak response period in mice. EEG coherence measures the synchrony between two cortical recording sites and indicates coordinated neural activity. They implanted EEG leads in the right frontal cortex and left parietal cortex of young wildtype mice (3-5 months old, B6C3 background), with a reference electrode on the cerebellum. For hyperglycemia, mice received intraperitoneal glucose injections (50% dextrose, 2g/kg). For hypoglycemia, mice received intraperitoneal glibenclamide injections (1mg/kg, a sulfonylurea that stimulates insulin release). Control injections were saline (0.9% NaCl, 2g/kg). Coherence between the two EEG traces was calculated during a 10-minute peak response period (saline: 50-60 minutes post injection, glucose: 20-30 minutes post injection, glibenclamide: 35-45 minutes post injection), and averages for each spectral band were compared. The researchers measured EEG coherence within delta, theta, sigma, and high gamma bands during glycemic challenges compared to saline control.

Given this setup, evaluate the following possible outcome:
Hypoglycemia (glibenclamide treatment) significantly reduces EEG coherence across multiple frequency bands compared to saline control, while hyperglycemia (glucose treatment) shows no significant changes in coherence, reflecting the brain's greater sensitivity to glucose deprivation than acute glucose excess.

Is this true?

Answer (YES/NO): NO